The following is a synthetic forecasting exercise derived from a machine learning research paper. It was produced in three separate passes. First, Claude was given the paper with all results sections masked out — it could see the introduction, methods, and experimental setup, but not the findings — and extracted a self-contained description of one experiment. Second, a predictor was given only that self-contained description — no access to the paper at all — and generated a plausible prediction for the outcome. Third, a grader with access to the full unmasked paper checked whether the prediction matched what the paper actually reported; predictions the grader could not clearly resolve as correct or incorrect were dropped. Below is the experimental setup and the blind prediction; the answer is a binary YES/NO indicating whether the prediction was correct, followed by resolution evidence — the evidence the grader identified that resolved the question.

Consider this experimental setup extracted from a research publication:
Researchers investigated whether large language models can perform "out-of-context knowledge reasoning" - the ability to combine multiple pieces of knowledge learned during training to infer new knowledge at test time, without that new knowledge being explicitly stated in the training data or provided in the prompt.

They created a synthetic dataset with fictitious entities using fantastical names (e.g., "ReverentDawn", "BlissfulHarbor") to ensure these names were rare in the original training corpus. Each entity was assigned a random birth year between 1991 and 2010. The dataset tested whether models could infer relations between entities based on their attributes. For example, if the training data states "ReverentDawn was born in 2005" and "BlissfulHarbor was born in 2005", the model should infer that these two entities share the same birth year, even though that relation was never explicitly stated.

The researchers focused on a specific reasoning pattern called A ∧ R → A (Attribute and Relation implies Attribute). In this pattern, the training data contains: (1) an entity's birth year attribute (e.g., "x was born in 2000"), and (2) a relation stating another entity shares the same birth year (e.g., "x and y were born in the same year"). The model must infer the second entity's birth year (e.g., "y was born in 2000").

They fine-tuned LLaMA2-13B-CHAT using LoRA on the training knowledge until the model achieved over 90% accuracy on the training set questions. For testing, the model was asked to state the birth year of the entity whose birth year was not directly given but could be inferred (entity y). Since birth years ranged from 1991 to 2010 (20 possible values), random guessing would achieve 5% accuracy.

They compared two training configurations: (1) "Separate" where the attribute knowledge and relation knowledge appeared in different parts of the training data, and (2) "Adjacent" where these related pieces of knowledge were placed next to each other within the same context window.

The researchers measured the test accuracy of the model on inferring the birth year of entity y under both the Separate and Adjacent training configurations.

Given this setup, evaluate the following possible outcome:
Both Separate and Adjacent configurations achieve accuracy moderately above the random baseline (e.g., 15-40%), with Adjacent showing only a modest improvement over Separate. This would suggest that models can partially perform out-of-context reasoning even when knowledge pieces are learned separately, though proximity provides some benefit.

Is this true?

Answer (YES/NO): NO